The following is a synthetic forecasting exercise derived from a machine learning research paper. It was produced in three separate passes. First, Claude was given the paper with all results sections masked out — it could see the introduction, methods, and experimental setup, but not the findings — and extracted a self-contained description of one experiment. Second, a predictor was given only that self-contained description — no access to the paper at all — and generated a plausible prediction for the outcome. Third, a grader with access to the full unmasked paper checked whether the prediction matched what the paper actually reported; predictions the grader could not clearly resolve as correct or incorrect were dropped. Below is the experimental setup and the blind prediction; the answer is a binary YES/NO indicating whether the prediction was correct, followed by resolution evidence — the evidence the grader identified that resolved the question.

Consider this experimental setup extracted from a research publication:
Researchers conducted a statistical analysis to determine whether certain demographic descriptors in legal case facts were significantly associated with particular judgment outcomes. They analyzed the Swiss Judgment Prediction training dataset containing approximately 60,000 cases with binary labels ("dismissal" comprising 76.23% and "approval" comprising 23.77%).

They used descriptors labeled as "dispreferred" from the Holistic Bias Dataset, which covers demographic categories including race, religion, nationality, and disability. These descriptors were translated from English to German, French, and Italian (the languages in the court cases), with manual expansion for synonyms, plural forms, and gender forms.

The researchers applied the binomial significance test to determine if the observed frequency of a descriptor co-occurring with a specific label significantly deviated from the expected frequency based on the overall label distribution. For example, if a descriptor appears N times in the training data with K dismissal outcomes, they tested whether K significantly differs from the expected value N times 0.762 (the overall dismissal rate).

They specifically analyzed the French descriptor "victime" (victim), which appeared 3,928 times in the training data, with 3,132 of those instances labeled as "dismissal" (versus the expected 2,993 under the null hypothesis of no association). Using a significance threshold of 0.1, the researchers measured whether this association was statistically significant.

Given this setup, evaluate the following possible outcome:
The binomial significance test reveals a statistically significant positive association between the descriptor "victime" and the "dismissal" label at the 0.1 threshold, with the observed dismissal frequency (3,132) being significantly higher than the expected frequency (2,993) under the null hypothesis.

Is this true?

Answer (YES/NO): YES